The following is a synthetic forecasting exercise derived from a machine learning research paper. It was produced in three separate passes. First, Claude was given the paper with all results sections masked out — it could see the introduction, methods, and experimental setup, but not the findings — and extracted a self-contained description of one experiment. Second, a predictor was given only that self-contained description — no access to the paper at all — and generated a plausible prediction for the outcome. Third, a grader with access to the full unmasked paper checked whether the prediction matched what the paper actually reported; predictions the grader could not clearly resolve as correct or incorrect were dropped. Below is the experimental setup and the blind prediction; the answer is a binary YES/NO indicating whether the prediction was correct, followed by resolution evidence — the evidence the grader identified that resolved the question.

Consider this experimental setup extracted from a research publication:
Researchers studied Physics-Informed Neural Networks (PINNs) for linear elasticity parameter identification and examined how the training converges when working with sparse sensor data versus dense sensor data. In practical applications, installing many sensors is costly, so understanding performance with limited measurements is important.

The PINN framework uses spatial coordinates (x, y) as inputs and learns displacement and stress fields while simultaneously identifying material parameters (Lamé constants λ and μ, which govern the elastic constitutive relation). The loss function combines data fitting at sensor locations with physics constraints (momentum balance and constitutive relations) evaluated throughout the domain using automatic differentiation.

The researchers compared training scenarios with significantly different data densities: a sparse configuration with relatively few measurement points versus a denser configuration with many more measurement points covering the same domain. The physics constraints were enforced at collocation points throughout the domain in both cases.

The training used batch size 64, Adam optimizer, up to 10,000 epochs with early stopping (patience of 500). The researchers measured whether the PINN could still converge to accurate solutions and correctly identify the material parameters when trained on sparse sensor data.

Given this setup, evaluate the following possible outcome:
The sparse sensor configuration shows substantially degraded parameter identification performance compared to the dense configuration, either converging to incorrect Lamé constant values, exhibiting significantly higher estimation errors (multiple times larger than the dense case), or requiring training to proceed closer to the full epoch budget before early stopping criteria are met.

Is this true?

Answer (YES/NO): NO